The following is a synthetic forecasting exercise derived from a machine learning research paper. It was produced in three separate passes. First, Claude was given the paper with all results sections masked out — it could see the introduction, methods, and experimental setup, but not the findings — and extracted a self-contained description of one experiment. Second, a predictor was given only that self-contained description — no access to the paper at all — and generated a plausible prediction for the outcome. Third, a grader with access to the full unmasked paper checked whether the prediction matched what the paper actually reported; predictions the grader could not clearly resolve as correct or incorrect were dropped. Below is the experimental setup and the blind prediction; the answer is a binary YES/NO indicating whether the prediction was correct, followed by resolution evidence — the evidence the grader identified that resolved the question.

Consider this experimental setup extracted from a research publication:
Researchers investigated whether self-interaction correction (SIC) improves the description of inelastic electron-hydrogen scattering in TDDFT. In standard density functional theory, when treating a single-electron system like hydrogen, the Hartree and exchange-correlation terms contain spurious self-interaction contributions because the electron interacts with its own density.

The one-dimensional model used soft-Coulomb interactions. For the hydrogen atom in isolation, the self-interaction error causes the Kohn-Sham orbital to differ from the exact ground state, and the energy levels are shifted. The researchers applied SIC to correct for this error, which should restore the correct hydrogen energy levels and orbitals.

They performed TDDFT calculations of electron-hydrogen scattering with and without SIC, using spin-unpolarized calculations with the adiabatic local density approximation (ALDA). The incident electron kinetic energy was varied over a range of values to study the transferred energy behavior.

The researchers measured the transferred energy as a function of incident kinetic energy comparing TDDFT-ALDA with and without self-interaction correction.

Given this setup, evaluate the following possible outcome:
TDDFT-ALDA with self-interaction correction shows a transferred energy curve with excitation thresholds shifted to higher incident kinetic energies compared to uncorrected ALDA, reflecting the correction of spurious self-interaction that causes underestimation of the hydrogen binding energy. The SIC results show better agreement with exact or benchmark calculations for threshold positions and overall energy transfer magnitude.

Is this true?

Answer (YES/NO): NO